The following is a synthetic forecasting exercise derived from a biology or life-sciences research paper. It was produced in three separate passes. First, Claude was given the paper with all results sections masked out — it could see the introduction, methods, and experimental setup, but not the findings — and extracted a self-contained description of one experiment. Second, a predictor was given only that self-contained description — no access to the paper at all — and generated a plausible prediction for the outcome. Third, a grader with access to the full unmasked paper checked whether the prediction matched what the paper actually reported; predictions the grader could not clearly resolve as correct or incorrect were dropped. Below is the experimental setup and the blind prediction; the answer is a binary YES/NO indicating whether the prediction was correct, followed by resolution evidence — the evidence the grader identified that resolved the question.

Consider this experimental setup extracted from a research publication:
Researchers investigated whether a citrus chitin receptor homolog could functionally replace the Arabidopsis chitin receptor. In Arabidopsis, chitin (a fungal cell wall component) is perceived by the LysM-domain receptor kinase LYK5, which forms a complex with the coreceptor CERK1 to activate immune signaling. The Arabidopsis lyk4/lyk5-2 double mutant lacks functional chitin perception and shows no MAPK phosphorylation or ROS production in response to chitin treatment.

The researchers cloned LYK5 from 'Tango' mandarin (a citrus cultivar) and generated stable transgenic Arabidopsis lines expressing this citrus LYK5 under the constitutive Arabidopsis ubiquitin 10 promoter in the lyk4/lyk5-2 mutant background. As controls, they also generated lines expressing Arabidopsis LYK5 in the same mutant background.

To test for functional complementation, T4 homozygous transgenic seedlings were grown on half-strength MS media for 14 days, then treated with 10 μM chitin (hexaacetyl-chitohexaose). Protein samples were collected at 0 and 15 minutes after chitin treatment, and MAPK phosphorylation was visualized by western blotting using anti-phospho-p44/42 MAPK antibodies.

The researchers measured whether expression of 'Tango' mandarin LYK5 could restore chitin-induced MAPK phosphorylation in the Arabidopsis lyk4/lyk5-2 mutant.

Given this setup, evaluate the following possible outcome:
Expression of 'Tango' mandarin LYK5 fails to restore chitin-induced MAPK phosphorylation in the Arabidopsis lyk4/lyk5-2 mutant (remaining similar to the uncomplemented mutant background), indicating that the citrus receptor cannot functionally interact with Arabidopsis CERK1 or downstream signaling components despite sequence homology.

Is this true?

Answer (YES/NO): NO